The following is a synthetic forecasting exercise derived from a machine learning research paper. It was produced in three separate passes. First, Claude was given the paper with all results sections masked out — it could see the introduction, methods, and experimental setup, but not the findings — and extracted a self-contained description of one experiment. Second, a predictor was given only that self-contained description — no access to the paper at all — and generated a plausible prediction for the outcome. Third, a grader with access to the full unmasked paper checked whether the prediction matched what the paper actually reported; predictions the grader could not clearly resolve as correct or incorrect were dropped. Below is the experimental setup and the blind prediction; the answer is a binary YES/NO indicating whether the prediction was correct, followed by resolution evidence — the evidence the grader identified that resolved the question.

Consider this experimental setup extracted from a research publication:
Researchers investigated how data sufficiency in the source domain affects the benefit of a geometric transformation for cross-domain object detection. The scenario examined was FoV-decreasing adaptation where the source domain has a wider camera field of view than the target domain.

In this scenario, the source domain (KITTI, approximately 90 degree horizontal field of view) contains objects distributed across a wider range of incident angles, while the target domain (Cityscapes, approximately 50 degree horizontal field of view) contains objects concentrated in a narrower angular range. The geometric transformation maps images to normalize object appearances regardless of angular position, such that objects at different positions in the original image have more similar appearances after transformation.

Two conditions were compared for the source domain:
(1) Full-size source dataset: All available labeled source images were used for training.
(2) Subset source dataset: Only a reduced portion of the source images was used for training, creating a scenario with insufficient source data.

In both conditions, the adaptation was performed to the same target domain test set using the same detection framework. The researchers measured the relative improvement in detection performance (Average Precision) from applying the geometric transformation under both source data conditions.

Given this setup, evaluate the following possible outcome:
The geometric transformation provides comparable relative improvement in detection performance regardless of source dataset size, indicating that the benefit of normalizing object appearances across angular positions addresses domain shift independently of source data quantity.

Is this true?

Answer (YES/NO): NO